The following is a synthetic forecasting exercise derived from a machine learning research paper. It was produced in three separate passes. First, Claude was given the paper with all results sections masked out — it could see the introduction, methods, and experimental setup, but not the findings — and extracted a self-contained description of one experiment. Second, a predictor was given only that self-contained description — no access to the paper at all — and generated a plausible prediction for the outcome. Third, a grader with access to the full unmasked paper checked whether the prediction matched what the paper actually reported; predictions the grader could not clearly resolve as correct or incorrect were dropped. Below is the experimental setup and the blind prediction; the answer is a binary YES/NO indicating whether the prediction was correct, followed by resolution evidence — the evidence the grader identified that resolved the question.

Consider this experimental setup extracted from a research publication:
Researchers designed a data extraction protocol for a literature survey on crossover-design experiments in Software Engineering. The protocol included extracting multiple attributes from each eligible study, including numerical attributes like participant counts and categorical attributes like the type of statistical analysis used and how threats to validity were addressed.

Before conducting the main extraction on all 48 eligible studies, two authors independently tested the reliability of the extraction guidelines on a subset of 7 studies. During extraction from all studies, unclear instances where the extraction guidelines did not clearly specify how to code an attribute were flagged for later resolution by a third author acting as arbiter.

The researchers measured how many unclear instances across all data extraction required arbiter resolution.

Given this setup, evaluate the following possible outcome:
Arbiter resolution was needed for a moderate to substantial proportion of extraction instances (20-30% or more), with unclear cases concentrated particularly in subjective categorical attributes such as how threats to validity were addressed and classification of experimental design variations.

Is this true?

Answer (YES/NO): NO